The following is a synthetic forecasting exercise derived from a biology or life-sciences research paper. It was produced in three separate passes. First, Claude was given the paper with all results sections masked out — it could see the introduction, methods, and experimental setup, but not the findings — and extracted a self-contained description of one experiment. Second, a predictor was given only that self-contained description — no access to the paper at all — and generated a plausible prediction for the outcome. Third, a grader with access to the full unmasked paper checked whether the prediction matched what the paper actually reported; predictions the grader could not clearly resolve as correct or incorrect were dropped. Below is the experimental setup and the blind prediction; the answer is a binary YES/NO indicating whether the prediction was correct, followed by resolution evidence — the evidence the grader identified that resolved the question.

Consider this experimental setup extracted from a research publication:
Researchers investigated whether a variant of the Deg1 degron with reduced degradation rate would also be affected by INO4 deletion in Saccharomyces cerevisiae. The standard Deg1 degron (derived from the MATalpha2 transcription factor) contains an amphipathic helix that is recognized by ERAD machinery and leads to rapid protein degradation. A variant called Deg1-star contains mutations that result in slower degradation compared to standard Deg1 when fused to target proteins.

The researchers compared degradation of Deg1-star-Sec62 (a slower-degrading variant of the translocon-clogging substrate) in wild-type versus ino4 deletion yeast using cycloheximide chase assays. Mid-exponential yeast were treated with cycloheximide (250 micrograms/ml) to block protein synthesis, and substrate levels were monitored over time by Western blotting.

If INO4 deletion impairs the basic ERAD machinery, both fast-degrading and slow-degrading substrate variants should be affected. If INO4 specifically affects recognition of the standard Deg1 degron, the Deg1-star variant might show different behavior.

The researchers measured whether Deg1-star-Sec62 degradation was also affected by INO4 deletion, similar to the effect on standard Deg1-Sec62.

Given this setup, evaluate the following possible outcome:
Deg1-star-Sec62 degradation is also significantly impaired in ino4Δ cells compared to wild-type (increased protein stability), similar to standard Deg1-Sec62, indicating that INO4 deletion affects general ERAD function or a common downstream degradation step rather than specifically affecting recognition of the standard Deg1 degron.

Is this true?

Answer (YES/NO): YES